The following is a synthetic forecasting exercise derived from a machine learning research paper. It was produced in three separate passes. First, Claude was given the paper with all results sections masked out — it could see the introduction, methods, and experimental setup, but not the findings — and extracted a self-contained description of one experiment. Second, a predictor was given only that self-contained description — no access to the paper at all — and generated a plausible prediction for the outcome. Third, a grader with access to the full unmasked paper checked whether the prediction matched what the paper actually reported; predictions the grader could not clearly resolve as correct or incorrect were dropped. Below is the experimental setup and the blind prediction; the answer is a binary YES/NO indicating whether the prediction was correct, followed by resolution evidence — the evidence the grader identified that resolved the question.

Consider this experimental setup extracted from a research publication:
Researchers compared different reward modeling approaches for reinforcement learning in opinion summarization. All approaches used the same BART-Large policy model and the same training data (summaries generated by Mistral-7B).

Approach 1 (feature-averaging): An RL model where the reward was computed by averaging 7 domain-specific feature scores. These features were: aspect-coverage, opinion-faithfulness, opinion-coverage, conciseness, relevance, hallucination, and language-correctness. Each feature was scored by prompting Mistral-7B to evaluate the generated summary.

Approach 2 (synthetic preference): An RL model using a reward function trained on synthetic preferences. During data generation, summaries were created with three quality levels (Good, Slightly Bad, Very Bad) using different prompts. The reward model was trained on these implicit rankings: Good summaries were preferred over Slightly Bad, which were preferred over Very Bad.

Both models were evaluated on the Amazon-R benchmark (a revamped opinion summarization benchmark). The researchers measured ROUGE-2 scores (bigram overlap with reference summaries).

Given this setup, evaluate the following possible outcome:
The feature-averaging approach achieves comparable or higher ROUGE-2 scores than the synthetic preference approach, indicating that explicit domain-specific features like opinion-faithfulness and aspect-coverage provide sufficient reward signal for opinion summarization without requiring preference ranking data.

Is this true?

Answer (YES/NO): YES